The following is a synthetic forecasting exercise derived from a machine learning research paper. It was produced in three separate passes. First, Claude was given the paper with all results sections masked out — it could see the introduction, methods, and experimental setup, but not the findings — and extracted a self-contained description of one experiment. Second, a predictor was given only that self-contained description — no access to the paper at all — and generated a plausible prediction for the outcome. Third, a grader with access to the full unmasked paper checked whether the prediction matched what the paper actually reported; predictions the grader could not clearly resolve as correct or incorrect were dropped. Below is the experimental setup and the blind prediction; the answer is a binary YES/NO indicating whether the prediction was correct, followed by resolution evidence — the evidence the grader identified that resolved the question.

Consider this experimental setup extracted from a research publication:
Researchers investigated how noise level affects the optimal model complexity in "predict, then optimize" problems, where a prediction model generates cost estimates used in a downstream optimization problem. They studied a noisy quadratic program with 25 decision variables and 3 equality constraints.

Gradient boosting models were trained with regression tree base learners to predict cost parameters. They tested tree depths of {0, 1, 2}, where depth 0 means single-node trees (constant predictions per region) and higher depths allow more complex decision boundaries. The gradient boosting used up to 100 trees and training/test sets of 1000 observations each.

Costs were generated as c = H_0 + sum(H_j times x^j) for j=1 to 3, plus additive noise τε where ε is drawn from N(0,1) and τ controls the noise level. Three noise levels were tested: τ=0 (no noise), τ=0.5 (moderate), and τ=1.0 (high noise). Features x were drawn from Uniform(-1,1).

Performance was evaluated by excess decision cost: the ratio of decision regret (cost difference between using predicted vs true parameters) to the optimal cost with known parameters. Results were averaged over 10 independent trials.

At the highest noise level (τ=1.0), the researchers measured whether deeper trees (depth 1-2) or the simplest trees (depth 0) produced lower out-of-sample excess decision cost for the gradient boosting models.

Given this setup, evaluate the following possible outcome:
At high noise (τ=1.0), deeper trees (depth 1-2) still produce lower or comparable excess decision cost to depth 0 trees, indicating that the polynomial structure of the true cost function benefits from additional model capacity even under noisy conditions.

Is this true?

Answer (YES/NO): NO